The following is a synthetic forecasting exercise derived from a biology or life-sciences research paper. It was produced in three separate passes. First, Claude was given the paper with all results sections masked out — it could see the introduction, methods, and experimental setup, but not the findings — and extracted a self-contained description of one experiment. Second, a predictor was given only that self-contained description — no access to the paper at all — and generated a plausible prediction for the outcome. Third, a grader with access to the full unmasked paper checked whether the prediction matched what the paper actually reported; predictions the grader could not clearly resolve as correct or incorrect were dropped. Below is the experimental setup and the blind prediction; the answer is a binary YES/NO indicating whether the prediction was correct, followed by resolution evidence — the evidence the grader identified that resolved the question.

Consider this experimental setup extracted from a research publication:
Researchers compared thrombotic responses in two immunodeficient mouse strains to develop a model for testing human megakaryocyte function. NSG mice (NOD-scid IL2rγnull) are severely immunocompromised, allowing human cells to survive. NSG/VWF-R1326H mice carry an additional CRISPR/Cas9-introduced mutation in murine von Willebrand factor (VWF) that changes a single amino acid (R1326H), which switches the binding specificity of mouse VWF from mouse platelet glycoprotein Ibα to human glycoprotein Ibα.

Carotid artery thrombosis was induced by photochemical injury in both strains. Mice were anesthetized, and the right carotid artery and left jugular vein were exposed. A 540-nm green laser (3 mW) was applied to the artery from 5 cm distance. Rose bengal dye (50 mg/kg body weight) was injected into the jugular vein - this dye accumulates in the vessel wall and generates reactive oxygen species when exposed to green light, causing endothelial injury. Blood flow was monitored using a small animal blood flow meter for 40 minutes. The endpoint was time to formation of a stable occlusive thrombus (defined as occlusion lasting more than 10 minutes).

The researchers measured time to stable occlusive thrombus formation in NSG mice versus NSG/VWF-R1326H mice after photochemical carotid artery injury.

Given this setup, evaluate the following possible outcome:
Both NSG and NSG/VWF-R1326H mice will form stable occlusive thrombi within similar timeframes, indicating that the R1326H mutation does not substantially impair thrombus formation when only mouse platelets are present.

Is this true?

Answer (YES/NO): NO